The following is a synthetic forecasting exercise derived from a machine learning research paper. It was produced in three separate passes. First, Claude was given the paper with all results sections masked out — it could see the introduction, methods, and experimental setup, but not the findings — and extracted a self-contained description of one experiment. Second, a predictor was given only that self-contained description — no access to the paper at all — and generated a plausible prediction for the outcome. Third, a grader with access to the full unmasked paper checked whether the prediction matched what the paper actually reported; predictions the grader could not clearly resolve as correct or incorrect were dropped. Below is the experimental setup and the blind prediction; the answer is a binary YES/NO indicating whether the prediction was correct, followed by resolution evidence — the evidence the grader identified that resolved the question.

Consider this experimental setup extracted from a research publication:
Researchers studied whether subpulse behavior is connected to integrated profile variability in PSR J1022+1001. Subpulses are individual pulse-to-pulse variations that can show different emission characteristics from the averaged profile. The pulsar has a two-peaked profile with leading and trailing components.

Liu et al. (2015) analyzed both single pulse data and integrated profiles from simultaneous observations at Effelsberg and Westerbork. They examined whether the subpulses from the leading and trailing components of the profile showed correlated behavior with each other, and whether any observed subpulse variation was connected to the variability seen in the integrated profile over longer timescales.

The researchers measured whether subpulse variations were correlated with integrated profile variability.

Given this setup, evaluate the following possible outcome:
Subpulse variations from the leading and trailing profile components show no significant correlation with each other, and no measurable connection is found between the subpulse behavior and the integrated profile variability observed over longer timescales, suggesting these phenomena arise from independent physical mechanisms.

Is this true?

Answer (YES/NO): NO